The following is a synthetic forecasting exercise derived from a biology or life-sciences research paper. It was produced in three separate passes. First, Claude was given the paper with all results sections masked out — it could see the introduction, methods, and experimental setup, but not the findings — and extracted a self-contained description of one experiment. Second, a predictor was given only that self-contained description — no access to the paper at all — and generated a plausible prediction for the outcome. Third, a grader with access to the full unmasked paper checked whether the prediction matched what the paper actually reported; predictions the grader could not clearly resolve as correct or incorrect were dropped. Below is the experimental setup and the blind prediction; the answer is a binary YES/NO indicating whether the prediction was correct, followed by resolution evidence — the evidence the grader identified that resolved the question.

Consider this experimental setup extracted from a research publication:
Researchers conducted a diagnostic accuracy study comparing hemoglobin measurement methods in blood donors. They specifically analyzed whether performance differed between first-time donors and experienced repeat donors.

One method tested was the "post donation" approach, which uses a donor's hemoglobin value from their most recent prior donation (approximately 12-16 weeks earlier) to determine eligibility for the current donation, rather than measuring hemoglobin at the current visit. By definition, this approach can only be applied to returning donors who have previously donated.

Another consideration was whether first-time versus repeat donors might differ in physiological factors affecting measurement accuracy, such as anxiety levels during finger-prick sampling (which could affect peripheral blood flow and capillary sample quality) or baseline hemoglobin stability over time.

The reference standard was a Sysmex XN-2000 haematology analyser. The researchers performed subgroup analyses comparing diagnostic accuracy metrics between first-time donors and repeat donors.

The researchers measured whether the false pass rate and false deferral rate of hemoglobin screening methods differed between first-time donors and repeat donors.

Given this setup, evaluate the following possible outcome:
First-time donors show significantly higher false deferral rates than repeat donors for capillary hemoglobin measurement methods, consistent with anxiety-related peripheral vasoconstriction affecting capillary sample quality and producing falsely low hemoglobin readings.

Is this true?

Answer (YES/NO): NO